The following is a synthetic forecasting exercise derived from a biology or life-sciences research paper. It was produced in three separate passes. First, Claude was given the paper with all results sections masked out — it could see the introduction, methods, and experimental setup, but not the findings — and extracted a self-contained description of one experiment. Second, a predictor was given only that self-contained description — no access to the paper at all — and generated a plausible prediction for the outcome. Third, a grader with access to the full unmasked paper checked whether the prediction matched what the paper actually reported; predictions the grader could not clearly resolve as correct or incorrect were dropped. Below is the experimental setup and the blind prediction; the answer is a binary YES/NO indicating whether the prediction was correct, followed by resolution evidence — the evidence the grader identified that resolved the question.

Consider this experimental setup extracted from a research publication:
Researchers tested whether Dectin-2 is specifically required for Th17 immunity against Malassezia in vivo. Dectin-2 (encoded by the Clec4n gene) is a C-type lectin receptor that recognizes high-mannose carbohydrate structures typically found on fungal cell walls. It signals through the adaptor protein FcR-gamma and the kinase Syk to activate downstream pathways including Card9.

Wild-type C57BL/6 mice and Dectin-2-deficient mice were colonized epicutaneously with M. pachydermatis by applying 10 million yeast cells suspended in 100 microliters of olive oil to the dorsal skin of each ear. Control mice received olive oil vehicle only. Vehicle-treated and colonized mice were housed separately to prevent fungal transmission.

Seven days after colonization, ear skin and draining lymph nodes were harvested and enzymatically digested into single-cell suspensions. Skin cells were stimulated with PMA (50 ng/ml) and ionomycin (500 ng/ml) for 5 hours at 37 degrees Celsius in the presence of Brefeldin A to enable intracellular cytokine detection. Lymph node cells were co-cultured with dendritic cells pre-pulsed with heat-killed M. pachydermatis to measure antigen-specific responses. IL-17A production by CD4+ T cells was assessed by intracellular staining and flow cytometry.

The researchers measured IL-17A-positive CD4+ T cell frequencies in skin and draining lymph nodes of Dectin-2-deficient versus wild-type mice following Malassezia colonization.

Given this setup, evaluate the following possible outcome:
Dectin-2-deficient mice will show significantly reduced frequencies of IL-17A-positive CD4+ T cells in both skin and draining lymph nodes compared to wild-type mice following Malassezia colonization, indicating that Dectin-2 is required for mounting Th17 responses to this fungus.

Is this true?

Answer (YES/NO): YES